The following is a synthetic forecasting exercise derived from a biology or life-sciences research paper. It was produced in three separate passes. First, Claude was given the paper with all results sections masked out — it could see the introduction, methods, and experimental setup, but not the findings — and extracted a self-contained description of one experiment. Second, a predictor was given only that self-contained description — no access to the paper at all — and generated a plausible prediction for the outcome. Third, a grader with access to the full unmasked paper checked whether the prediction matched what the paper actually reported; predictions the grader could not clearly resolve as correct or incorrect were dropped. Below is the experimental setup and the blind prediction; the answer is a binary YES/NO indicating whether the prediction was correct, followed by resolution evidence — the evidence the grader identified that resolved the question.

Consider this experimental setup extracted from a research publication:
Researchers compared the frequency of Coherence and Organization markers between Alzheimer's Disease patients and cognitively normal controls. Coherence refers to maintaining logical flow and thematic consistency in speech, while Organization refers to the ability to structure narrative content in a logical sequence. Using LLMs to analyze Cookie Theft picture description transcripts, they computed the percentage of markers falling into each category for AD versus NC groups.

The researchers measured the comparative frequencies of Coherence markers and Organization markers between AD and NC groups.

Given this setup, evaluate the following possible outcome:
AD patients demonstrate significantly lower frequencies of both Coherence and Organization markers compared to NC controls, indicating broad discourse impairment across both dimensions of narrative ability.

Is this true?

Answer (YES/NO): NO